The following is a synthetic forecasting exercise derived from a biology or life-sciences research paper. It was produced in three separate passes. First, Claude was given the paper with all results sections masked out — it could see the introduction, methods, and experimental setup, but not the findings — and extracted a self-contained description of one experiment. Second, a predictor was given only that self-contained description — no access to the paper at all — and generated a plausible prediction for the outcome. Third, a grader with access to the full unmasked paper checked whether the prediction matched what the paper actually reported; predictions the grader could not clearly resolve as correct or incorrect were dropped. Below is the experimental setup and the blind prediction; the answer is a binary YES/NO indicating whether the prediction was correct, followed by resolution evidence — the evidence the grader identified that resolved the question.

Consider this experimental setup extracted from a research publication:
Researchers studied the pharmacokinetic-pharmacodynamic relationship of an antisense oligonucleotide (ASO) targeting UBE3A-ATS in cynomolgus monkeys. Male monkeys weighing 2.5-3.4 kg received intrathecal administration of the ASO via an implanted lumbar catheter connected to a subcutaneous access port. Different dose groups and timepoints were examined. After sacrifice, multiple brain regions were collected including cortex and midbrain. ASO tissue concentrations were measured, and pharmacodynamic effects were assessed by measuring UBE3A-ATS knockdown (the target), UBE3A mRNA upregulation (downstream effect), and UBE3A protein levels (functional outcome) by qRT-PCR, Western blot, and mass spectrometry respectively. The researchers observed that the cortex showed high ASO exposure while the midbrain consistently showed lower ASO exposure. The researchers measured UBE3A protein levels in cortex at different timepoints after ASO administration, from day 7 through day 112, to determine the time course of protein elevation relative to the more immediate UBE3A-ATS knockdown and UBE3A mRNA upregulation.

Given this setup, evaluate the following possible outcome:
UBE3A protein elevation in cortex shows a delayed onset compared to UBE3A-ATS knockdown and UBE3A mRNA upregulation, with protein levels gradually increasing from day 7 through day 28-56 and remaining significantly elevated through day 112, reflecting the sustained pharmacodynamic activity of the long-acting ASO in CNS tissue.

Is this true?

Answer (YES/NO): YES